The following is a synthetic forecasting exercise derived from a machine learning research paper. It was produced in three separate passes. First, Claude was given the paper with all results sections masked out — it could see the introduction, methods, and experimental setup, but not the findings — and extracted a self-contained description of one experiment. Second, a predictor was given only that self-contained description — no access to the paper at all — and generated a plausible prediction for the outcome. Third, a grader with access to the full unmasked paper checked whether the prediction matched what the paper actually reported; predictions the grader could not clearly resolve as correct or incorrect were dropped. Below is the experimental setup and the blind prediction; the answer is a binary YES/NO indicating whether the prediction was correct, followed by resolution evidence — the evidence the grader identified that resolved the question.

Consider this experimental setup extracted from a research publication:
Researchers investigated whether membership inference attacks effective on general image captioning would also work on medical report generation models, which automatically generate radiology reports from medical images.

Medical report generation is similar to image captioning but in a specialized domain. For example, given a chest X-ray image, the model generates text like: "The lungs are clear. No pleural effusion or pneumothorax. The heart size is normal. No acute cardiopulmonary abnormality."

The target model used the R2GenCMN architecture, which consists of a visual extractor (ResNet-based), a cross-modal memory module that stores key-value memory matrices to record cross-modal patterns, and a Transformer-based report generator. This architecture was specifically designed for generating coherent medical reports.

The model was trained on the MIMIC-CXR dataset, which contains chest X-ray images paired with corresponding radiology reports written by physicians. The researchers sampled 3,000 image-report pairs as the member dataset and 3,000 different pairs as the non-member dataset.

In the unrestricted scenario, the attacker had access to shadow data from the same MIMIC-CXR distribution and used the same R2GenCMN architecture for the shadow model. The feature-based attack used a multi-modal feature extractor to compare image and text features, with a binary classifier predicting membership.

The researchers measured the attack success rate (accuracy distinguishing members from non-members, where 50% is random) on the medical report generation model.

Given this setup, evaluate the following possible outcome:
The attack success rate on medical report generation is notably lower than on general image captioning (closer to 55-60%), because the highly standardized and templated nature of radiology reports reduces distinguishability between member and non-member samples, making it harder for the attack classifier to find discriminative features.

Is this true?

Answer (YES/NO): NO